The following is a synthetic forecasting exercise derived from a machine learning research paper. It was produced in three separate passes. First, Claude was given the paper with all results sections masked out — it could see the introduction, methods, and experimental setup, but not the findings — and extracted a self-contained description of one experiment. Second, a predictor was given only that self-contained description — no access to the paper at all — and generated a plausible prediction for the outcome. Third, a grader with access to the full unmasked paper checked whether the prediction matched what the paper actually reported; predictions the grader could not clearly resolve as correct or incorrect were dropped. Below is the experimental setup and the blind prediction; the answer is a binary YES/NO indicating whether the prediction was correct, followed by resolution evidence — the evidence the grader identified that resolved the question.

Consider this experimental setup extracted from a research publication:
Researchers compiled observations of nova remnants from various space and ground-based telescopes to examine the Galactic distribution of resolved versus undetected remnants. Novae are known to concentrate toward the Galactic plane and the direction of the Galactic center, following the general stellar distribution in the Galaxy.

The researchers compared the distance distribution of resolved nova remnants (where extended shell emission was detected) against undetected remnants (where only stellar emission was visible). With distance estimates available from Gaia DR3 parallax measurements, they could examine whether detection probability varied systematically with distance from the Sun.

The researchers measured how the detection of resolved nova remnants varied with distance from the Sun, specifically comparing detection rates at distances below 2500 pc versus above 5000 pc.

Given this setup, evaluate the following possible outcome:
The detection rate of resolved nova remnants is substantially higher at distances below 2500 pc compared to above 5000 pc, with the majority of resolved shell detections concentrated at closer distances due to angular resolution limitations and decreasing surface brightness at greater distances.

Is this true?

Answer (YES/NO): NO